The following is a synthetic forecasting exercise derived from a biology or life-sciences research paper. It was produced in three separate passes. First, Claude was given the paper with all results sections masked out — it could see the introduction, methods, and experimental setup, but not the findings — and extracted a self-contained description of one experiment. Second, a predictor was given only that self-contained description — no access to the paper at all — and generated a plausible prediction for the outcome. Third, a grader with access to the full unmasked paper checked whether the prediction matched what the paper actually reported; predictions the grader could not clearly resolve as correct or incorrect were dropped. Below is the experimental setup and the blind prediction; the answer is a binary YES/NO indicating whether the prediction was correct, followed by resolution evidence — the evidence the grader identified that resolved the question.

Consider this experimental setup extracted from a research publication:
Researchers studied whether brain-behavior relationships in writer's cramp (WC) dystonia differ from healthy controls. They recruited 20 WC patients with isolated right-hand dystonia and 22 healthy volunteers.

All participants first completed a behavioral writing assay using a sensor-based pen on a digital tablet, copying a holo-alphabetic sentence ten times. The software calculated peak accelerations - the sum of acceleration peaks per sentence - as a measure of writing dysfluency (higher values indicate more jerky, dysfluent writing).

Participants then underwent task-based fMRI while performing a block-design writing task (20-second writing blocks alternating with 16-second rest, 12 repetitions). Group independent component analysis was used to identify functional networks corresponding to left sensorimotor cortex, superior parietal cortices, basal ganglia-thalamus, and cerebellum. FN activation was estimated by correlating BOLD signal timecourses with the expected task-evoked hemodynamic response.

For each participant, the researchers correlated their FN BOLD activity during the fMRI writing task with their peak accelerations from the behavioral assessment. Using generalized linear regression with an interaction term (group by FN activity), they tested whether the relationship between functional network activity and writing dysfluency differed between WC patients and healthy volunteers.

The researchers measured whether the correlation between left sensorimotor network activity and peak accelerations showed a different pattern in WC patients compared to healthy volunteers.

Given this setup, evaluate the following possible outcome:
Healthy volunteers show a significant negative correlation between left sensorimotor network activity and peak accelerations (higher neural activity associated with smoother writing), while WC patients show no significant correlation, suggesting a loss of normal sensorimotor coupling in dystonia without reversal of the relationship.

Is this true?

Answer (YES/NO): NO